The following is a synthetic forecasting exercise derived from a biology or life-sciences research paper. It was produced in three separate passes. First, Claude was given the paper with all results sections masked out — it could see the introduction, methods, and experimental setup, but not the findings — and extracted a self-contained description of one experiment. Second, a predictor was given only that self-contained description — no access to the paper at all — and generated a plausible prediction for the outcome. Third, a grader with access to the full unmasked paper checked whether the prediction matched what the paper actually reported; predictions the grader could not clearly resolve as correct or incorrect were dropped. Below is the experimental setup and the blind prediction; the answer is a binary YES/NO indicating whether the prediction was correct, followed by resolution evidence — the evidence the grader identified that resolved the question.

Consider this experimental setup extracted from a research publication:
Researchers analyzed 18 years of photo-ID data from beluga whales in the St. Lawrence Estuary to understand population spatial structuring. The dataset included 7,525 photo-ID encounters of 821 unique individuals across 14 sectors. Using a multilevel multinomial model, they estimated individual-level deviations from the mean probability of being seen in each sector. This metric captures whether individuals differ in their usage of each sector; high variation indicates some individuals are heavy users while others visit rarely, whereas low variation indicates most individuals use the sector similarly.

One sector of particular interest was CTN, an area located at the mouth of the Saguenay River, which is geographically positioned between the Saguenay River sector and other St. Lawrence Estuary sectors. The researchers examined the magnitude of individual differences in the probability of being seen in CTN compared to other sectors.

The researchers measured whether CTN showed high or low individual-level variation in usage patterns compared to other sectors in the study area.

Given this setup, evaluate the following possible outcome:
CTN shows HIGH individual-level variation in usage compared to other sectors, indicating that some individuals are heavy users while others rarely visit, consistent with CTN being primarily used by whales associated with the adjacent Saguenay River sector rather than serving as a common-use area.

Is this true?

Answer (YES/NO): NO